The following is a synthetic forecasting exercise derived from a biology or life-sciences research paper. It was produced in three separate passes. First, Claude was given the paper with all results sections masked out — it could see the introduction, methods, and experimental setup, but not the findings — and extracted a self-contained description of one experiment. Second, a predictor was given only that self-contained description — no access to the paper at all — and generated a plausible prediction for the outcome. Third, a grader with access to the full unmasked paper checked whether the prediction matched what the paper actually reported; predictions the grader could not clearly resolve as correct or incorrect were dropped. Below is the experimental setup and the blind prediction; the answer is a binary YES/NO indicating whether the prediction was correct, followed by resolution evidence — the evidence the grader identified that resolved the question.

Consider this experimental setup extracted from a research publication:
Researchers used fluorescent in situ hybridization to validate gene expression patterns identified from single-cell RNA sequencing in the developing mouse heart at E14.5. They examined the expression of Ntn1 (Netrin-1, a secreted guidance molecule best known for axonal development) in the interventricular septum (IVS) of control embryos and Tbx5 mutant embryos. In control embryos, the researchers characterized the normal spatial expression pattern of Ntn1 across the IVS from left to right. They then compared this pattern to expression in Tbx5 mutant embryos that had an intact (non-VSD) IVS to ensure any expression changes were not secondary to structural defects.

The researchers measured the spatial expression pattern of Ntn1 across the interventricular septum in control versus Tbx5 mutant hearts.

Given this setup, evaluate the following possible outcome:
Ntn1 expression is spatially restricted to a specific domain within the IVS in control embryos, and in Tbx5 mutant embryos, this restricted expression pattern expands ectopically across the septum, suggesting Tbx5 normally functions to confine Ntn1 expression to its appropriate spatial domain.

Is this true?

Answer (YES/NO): NO